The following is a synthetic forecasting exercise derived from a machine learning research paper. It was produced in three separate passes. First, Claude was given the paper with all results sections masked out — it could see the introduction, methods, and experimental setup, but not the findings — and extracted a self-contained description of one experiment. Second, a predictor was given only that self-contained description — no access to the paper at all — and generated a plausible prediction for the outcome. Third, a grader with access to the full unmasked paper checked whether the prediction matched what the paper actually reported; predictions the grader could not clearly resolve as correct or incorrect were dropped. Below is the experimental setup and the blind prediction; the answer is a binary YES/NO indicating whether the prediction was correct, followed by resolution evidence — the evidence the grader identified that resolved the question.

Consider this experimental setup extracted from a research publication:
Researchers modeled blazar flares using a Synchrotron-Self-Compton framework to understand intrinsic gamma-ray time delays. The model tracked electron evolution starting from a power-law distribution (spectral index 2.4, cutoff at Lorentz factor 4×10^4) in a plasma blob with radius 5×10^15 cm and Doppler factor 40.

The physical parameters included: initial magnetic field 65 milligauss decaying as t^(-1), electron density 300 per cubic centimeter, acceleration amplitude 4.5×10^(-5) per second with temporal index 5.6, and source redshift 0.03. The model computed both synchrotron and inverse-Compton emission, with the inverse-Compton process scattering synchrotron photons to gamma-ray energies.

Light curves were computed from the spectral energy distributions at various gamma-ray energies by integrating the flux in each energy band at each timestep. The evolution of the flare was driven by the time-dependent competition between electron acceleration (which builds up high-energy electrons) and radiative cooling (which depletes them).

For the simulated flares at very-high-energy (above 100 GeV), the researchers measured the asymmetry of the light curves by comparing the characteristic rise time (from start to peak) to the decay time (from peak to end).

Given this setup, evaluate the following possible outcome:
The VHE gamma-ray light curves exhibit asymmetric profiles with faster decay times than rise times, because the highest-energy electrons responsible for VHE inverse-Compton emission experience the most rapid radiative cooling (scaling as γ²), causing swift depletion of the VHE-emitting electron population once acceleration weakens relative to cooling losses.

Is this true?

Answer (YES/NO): NO